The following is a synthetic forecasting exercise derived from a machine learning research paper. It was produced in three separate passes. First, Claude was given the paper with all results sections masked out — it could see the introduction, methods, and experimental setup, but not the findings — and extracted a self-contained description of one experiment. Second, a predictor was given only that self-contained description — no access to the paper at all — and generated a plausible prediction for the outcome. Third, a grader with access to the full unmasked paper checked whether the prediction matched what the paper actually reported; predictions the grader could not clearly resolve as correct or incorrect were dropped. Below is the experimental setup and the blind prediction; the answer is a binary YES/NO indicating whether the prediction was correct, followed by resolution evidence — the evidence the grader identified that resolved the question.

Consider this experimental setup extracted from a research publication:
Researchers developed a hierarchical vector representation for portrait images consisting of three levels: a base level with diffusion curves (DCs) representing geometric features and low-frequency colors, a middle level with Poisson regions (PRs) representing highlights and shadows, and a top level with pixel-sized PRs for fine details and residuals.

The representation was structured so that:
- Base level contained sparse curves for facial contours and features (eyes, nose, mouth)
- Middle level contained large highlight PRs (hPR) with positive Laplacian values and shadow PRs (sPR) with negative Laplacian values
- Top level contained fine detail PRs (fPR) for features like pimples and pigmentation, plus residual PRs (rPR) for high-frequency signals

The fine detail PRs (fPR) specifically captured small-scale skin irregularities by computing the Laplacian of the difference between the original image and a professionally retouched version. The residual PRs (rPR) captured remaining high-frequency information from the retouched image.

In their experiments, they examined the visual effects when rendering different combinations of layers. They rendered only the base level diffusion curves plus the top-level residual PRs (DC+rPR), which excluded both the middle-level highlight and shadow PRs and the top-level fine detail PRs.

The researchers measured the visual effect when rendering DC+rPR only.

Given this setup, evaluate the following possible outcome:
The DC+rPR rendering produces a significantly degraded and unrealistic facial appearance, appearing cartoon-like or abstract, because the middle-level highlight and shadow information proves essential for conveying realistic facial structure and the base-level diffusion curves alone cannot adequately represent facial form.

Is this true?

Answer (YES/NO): NO